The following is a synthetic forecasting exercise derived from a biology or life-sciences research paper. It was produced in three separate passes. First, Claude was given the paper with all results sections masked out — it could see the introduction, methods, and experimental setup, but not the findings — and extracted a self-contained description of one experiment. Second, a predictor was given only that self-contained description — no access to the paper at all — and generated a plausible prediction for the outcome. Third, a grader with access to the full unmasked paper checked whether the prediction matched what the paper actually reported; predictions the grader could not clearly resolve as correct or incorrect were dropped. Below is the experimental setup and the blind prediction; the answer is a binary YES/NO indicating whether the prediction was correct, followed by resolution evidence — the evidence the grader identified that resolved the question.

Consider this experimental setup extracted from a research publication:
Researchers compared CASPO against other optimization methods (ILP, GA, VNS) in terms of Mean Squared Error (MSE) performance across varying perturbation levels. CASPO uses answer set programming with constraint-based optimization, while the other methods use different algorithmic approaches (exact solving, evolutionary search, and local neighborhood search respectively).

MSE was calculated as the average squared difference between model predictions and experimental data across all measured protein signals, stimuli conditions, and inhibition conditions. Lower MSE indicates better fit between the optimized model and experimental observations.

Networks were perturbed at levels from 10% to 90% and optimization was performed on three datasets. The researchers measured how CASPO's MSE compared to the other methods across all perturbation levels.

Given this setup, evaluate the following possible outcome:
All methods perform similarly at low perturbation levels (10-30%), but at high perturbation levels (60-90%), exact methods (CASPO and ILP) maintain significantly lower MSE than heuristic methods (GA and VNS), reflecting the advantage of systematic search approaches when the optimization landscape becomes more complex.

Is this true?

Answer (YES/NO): NO